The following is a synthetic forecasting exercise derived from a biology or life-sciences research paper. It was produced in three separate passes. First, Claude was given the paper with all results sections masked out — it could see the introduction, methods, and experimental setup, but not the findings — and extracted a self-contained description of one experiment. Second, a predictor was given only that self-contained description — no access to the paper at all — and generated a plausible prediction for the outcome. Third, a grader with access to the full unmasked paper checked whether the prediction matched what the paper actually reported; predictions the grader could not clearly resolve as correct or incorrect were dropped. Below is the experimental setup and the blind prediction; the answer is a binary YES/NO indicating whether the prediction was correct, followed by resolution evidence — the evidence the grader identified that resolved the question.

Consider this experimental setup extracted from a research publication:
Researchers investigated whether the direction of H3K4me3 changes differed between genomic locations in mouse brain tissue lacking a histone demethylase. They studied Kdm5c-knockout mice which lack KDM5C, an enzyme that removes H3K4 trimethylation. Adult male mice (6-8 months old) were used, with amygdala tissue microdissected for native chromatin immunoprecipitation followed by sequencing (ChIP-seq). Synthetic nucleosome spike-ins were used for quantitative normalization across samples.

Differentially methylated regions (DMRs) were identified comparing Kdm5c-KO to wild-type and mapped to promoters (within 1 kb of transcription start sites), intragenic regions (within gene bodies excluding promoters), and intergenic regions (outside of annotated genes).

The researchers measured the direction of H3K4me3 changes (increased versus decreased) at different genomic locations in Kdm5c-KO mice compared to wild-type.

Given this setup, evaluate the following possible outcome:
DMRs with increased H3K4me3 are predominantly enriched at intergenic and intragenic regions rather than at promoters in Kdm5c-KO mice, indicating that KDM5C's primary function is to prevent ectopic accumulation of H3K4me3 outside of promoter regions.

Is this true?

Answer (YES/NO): NO